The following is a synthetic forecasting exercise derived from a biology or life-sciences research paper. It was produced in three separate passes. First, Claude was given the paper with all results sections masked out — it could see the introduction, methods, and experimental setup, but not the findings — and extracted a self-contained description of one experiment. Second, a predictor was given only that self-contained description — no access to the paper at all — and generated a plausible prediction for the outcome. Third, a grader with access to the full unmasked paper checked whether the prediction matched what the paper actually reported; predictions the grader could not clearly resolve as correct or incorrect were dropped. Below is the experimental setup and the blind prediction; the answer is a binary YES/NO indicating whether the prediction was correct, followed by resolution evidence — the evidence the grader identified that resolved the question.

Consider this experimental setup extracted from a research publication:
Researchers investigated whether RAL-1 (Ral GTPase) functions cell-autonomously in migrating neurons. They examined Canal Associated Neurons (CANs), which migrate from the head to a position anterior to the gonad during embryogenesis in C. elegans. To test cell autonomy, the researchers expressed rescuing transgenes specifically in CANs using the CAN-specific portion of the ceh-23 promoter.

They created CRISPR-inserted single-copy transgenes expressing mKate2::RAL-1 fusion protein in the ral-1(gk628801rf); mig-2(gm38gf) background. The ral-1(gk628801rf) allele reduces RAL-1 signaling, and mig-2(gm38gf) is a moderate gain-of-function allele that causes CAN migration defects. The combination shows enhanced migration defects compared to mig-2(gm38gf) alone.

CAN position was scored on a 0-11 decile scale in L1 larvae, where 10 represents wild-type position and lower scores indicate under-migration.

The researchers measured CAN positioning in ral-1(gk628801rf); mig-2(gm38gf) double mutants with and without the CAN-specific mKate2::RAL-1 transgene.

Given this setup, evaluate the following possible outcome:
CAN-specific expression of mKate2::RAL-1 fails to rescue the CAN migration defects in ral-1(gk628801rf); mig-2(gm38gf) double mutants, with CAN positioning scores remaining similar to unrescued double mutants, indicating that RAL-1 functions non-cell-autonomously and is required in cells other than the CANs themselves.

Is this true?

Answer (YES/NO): NO